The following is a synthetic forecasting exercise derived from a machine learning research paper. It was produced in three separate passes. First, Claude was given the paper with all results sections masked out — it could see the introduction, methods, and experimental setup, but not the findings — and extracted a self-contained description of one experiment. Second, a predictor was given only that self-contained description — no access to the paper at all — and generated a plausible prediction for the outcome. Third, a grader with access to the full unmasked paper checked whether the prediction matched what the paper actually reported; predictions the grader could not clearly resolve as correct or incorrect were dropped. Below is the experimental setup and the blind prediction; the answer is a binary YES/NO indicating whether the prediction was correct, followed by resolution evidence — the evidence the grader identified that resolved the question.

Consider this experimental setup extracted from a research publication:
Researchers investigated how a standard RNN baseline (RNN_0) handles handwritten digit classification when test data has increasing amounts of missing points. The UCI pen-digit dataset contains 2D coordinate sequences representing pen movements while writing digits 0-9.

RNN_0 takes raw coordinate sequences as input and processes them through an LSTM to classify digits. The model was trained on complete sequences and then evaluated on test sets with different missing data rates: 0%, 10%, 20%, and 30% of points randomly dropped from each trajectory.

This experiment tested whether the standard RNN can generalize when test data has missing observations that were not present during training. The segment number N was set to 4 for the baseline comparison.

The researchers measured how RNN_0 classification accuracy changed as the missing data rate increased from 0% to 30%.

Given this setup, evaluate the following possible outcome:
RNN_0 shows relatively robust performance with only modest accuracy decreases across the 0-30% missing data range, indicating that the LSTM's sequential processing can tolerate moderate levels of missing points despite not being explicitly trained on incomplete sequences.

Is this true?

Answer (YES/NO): NO